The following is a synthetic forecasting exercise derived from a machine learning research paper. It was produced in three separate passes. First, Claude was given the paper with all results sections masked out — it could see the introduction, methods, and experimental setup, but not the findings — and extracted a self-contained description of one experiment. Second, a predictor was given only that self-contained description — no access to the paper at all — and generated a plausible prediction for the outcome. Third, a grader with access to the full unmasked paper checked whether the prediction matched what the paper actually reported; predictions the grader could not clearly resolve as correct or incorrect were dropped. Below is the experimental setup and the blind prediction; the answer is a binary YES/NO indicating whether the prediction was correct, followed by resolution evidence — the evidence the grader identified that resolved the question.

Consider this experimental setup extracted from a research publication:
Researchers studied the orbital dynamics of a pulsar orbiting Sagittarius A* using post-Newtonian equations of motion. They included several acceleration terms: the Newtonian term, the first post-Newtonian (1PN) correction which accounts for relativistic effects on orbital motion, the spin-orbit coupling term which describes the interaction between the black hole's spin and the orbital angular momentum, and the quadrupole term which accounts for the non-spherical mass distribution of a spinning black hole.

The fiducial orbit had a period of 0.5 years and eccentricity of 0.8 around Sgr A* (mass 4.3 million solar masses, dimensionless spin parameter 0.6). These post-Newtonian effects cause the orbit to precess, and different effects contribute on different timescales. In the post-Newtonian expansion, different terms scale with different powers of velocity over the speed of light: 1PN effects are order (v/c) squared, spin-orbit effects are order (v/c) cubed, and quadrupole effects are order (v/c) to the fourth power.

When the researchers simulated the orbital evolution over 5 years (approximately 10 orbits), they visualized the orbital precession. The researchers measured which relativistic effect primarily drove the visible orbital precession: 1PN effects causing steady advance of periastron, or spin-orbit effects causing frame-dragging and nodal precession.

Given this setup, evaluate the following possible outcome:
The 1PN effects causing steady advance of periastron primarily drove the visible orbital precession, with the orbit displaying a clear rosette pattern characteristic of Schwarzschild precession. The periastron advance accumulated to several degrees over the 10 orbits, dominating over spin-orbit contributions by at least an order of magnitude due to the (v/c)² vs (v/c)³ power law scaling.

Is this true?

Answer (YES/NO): NO